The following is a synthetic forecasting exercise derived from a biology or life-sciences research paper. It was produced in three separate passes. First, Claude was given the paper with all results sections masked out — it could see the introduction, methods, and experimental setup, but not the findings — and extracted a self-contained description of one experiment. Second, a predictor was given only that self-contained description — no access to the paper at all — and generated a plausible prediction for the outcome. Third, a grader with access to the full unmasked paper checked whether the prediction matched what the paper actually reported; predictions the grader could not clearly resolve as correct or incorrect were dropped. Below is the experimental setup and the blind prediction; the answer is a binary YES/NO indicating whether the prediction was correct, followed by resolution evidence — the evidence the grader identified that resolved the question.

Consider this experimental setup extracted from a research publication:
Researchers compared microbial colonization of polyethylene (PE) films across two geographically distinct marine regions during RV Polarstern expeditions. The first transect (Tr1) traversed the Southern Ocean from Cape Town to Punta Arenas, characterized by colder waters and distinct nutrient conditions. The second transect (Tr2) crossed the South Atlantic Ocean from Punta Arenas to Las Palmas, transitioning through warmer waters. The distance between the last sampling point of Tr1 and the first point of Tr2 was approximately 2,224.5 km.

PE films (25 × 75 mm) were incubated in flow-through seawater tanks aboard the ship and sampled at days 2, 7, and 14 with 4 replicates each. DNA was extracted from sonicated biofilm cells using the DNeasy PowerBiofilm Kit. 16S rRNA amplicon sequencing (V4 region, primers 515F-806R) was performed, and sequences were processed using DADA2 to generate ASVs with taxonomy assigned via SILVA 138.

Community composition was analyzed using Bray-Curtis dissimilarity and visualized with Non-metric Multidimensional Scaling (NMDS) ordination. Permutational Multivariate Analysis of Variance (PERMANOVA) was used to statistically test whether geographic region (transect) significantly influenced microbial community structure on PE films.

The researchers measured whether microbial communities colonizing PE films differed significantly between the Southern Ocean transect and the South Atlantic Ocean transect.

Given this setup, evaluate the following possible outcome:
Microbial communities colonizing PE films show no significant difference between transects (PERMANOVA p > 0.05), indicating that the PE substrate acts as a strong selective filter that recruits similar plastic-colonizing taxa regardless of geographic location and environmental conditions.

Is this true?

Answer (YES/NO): NO